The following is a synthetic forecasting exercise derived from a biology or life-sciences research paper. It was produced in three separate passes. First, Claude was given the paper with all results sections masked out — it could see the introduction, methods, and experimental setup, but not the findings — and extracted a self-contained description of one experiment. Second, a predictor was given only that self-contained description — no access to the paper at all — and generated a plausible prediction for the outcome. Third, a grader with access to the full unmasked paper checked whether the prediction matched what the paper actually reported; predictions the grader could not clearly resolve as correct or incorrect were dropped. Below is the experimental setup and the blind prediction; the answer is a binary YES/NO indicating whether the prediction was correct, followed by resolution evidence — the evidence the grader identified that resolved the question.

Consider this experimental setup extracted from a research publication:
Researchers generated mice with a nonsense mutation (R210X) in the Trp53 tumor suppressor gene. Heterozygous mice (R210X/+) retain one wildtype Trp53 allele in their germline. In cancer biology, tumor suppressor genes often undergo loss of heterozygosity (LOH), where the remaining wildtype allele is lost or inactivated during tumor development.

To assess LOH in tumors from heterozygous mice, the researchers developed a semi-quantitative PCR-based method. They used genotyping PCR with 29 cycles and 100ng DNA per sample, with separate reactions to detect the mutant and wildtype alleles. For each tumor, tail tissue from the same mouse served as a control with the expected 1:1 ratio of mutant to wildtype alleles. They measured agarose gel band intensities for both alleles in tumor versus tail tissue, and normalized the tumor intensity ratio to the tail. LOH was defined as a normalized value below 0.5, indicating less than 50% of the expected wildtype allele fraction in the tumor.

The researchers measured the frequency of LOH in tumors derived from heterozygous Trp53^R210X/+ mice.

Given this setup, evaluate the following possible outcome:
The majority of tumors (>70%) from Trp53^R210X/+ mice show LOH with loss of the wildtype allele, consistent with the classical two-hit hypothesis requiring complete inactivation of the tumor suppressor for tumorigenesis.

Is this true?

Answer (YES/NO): NO